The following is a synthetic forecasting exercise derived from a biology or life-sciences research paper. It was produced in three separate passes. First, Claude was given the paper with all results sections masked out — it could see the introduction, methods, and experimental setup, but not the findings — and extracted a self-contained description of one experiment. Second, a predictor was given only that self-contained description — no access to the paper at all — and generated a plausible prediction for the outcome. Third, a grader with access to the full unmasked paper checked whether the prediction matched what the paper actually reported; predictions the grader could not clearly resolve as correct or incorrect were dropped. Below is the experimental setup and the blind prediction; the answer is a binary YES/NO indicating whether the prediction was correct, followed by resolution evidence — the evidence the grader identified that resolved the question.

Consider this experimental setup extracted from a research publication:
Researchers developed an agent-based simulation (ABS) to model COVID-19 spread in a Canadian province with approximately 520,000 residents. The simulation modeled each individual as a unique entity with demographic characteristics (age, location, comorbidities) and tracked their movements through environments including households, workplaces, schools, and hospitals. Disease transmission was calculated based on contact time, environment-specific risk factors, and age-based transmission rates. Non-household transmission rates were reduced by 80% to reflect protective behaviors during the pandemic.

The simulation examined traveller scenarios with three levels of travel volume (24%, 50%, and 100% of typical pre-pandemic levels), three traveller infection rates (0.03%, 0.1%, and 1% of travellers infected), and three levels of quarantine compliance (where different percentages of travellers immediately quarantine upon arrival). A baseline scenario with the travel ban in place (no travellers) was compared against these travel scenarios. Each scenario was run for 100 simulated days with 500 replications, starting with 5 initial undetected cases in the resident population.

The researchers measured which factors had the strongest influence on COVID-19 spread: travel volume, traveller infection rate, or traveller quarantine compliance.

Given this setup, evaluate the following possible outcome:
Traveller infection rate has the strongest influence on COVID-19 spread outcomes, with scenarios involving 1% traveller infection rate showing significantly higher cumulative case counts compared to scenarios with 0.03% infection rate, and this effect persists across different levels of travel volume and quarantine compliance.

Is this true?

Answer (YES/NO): NO